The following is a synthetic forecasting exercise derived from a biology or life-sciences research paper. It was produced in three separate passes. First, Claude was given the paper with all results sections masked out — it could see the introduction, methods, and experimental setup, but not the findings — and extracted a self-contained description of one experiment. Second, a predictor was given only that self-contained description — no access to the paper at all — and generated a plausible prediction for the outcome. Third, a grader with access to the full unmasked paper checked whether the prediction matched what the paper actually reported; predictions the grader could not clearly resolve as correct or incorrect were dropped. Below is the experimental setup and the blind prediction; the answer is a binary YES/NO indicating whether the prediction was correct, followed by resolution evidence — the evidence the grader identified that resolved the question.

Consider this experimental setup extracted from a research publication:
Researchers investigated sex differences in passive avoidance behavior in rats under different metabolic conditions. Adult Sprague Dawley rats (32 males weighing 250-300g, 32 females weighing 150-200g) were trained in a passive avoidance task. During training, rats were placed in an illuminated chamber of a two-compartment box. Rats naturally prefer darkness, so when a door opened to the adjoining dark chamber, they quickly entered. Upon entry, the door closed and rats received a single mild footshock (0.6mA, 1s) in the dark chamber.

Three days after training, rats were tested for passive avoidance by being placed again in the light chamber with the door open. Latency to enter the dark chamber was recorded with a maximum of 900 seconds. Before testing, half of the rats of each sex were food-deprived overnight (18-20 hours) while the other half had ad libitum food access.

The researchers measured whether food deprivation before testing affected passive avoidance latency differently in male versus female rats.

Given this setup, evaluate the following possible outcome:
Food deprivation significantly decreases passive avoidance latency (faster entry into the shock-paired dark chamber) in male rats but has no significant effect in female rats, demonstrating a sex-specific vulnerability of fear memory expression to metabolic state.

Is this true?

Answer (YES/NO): YES